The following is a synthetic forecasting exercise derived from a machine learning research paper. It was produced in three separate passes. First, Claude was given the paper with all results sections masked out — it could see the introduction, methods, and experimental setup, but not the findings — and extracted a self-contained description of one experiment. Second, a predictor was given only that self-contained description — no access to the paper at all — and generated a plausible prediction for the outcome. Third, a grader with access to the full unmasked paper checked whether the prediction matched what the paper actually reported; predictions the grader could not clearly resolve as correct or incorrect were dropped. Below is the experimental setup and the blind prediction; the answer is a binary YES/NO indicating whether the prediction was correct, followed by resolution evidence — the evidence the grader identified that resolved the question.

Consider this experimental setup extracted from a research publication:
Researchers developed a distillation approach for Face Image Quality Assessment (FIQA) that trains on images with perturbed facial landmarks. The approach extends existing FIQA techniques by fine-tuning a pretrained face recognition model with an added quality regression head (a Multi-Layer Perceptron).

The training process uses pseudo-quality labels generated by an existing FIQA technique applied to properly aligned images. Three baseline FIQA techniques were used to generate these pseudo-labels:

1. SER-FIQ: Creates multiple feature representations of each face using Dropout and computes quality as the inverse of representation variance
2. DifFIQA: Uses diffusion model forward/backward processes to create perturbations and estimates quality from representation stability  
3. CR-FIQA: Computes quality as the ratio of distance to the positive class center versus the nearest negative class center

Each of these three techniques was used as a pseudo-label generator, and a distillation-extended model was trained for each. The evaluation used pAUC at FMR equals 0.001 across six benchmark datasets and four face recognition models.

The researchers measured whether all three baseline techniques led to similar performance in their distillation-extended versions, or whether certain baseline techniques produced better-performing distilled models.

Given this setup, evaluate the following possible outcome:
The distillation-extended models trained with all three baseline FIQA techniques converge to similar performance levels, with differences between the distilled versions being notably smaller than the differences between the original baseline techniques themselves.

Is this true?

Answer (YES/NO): NO